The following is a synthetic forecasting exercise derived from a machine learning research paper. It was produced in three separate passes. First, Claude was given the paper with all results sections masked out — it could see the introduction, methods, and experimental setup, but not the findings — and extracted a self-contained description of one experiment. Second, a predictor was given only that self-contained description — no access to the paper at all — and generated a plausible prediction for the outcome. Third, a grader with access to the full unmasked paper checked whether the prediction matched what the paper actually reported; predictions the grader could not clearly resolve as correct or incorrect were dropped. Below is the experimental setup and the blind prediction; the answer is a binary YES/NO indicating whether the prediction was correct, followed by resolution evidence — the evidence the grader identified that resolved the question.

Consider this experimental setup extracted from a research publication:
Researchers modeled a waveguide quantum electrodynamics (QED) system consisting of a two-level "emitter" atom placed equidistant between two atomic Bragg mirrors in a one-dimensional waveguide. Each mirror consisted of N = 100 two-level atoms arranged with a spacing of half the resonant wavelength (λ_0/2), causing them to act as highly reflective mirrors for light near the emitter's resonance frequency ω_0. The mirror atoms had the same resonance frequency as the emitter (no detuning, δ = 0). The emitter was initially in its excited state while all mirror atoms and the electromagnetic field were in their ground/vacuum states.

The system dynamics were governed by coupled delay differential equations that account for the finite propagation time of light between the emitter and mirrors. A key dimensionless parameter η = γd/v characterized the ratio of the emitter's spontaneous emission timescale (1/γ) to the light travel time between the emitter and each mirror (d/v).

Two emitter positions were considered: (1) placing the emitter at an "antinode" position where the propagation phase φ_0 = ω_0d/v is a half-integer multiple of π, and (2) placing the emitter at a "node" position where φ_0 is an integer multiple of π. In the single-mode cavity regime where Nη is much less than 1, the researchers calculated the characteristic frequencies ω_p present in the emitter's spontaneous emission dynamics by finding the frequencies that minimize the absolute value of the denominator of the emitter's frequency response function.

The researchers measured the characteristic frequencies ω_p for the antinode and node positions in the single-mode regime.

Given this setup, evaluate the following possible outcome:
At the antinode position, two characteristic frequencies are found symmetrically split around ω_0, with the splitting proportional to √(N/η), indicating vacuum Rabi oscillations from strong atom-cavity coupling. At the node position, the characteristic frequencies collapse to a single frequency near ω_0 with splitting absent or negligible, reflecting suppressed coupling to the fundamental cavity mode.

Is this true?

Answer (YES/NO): NO